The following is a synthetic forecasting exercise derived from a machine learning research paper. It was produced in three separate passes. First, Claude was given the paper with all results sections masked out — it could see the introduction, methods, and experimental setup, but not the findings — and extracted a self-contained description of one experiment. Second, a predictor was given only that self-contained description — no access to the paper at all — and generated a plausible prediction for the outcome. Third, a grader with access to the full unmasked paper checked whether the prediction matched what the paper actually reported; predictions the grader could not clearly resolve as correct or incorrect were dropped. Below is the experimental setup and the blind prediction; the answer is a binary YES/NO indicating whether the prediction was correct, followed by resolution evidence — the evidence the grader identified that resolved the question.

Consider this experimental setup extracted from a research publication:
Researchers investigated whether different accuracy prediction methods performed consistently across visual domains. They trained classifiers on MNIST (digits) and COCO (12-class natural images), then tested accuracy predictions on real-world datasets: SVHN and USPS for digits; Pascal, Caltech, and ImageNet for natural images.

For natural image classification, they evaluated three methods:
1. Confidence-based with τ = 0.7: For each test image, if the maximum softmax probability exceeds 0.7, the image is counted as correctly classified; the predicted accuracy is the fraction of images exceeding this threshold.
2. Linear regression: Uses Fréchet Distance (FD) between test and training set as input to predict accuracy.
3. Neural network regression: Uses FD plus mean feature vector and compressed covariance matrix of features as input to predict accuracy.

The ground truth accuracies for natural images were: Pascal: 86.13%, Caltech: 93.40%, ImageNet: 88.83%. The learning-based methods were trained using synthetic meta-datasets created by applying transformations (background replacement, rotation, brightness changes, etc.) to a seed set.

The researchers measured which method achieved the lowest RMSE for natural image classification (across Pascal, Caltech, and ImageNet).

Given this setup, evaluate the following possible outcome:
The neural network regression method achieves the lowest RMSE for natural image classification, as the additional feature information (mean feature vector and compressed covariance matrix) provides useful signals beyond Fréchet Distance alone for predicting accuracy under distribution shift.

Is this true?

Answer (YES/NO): NO